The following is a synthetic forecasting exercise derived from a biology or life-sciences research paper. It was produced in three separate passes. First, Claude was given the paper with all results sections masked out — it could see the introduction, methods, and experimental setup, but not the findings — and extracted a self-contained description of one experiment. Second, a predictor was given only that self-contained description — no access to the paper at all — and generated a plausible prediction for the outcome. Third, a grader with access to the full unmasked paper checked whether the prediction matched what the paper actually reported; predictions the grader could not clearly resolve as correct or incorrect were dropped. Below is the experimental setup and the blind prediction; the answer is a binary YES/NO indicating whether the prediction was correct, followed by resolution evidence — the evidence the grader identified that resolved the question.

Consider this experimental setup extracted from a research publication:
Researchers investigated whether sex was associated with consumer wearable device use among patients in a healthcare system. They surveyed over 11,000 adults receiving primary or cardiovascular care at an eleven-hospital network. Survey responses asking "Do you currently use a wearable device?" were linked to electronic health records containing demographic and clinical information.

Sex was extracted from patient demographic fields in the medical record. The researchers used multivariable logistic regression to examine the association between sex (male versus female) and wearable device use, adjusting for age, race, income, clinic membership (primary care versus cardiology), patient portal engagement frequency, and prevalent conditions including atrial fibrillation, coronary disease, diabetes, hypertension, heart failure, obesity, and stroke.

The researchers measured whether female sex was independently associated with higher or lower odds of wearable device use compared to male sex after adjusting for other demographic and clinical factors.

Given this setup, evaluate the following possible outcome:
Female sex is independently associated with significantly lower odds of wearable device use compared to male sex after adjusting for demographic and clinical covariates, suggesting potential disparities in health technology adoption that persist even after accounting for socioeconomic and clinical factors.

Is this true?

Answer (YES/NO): NO